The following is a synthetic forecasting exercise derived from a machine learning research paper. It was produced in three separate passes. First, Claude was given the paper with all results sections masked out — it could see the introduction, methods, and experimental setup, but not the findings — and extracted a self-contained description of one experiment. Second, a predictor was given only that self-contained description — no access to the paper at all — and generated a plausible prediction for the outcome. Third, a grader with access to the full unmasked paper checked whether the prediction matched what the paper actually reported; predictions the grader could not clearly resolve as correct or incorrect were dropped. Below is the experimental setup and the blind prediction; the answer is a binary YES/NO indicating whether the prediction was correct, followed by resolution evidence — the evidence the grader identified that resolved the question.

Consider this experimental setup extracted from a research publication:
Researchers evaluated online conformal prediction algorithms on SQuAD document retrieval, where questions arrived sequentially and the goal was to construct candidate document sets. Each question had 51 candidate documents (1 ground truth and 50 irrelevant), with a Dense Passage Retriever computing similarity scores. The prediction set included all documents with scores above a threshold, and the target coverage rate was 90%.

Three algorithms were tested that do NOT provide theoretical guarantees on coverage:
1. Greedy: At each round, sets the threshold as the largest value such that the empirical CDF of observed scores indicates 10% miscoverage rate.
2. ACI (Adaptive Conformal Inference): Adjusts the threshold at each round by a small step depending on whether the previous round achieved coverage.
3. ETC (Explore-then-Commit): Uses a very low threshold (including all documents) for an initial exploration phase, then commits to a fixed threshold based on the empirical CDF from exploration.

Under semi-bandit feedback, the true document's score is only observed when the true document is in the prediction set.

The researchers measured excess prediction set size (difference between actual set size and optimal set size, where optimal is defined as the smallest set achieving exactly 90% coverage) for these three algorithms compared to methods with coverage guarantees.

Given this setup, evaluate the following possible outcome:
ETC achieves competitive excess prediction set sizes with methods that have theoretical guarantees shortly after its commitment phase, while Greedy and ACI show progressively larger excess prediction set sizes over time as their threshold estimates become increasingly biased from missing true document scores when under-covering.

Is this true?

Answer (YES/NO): NO